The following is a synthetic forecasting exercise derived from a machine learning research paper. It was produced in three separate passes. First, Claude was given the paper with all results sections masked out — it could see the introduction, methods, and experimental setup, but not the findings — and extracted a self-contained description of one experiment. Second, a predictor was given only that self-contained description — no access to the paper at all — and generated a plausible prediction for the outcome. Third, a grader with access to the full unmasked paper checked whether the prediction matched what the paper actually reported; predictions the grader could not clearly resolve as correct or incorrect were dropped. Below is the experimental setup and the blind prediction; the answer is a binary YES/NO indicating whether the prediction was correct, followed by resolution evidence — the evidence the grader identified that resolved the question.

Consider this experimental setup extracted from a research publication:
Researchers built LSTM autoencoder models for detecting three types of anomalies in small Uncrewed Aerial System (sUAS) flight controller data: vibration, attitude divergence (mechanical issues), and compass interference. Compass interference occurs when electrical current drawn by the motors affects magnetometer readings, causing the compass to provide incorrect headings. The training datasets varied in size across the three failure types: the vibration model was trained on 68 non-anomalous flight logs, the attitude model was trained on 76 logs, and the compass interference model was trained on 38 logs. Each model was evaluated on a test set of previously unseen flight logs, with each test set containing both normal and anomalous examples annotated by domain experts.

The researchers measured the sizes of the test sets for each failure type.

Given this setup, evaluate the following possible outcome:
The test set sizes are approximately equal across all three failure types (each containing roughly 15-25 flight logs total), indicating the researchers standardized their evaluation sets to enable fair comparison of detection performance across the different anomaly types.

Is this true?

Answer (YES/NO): NO